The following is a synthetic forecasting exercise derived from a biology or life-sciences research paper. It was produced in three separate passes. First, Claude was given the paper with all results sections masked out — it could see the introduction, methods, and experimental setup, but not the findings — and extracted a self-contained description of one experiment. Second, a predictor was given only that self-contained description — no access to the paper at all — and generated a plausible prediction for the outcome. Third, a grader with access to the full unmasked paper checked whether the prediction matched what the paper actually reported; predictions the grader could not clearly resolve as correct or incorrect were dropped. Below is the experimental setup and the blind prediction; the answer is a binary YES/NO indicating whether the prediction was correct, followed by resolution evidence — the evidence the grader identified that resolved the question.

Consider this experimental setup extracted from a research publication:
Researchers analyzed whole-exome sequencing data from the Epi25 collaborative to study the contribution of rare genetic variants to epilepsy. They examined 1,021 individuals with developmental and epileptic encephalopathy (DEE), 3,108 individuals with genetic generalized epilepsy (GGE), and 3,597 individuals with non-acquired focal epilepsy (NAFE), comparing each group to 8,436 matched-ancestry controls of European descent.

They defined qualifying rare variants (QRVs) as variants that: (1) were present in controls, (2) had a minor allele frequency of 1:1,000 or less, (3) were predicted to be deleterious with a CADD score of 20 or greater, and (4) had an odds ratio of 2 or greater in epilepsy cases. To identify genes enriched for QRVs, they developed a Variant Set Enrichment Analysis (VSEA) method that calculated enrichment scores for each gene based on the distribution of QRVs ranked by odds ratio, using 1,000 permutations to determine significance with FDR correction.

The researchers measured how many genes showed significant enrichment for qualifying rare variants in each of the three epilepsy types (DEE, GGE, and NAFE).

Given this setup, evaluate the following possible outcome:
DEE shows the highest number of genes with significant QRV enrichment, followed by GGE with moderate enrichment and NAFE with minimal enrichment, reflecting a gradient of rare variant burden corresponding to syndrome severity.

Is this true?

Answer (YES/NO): NO